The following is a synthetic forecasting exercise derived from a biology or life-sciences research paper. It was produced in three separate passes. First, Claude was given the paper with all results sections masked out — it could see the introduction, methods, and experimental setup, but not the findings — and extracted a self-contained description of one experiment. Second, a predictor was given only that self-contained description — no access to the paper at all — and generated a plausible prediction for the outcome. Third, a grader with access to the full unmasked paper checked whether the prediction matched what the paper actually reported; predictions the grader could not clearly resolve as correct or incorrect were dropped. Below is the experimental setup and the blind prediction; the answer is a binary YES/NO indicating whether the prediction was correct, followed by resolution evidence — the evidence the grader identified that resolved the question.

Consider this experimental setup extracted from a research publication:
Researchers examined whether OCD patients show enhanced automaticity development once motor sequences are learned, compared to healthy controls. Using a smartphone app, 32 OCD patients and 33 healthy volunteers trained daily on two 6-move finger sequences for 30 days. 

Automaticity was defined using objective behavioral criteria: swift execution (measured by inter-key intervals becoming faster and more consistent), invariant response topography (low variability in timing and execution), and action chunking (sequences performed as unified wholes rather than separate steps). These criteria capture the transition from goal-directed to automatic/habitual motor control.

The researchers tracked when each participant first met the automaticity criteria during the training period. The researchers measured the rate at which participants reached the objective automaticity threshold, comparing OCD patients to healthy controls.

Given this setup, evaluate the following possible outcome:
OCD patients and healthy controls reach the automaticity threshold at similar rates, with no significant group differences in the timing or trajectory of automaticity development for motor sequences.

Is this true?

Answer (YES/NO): NO